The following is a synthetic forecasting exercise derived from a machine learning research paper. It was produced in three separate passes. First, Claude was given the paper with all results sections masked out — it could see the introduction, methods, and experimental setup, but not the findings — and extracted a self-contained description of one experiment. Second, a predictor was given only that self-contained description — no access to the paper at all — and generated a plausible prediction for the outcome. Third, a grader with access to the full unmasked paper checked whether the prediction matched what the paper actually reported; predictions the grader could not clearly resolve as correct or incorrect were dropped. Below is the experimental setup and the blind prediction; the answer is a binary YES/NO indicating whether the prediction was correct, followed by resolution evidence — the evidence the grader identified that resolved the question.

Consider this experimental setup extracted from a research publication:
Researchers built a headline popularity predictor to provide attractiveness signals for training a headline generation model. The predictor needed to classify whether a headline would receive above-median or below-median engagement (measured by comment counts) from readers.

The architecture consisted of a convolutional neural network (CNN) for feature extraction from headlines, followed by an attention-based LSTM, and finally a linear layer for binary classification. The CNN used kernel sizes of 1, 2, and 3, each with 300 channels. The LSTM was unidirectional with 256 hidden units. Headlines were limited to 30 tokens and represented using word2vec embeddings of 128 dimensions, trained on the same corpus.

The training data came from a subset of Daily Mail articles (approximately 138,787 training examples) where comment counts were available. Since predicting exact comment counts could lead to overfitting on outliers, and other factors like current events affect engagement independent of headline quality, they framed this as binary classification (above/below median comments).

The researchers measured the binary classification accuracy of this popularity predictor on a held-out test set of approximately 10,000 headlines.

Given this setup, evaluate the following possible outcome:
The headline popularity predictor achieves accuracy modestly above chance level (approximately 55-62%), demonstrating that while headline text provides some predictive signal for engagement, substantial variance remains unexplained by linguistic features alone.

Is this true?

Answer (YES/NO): NO